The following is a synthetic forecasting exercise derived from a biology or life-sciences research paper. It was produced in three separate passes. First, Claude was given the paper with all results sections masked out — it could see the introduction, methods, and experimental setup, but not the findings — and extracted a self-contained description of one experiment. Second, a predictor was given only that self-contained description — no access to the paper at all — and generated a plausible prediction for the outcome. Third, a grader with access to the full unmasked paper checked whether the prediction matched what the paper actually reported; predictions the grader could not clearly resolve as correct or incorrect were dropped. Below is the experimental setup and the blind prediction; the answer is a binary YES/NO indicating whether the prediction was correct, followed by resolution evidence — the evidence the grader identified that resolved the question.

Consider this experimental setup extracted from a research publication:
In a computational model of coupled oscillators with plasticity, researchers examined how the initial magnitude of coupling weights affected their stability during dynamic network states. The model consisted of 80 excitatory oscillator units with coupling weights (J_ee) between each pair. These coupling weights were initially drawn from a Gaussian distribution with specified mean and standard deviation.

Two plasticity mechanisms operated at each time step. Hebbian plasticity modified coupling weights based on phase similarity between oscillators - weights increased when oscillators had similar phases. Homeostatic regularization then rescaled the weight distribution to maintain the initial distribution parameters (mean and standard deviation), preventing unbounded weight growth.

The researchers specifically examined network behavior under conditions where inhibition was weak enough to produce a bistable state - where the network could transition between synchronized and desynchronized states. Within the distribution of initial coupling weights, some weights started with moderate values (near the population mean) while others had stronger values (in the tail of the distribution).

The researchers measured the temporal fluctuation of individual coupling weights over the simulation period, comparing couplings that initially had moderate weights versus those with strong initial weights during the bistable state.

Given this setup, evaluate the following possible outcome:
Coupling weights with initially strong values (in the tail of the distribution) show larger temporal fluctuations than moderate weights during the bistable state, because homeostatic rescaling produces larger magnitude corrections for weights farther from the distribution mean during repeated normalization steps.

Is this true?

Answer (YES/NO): NO